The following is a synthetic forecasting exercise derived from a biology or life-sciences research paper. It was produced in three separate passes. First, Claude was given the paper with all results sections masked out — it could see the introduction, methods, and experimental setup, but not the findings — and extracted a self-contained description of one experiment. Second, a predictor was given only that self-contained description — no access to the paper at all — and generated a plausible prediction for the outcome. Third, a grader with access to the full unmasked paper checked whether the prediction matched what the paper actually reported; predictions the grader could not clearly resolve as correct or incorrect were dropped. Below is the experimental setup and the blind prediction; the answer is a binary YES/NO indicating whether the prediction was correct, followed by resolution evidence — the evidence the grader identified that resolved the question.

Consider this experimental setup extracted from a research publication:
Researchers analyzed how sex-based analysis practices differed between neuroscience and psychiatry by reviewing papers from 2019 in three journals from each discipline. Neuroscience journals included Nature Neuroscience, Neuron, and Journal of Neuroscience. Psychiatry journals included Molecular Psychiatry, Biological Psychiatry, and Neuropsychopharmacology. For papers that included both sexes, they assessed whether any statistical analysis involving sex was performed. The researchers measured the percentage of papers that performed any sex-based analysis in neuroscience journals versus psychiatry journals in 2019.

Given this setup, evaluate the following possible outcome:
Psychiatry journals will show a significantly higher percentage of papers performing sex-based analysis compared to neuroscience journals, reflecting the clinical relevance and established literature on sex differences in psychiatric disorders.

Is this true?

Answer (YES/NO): YES